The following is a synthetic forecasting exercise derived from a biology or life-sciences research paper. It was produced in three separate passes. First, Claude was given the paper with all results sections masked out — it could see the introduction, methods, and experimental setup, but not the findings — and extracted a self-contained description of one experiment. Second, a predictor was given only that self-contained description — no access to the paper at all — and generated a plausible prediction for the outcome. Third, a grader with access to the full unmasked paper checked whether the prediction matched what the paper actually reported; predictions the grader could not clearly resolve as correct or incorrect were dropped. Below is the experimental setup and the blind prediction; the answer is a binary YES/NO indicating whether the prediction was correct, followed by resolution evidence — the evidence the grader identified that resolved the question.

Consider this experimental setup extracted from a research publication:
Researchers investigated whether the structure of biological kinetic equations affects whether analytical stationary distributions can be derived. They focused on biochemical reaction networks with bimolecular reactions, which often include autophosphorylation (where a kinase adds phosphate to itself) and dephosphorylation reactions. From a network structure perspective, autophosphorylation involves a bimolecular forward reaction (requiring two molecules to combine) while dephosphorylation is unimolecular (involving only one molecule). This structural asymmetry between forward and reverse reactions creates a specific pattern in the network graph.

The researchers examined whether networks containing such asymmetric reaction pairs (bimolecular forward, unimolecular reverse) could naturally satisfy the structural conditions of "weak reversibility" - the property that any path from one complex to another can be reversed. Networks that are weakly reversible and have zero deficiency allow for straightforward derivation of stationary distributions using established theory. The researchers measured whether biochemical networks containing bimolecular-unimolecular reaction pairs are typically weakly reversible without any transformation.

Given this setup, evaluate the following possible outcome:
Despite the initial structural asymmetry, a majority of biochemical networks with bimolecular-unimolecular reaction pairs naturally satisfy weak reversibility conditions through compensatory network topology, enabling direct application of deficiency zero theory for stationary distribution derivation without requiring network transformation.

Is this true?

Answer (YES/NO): NO